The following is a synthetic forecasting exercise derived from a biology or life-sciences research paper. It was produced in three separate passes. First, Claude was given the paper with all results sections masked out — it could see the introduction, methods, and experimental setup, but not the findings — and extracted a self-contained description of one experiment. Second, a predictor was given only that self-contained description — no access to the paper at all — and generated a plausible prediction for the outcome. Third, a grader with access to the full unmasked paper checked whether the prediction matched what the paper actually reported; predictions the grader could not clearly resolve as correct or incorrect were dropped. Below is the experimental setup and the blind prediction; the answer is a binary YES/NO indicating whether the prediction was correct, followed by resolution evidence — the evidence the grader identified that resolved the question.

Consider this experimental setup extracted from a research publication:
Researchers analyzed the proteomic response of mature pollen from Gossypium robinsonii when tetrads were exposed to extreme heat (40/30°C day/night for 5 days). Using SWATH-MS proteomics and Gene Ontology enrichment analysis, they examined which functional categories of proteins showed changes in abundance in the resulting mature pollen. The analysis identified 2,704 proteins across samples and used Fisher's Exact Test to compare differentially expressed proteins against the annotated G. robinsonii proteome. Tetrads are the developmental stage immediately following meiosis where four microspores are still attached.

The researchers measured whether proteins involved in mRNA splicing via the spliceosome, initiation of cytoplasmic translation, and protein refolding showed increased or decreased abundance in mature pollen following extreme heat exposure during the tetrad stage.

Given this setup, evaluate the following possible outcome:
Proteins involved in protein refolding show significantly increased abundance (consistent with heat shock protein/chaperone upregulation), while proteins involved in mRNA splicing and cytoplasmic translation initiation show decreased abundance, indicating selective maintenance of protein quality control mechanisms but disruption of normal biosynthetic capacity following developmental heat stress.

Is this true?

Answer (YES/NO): NO